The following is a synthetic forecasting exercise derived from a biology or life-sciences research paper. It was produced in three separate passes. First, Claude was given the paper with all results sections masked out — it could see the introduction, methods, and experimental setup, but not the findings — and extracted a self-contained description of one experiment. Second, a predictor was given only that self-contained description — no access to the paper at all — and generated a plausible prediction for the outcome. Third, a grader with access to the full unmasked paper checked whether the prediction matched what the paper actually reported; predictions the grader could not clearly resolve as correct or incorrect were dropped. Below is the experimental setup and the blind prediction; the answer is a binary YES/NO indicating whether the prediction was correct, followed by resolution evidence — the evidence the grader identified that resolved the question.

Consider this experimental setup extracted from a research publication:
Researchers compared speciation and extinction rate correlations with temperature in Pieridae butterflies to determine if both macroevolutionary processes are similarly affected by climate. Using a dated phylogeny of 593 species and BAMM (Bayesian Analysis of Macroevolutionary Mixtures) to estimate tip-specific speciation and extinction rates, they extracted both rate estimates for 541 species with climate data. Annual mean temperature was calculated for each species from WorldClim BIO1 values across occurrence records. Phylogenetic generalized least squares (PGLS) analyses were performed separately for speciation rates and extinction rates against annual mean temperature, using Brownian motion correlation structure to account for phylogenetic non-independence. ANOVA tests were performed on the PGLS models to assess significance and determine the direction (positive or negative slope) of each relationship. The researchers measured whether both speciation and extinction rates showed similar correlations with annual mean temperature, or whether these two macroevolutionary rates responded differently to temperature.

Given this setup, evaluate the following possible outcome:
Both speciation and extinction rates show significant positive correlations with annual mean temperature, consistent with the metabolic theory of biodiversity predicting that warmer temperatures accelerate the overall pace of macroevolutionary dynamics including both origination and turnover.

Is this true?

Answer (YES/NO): NO